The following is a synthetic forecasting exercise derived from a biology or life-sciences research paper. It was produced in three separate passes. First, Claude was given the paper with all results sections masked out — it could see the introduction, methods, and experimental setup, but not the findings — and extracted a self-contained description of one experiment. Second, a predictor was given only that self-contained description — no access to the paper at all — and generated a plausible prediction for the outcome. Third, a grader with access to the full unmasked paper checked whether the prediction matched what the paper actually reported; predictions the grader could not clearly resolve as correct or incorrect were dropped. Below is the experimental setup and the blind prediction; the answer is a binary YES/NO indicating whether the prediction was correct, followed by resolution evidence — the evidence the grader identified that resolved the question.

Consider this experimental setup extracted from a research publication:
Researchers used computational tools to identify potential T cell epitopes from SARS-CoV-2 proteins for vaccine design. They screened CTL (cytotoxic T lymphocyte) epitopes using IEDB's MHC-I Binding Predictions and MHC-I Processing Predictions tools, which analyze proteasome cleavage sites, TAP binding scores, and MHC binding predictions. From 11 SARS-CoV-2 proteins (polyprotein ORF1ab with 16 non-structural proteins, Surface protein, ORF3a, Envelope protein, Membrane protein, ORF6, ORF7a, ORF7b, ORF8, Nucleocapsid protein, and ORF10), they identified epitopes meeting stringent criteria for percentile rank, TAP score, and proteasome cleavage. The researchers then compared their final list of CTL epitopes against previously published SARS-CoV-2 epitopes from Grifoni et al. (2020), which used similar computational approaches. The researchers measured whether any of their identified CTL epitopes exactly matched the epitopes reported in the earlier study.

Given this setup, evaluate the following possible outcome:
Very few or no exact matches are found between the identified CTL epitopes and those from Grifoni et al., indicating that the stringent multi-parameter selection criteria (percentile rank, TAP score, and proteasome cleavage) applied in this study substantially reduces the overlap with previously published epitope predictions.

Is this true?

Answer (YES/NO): NO